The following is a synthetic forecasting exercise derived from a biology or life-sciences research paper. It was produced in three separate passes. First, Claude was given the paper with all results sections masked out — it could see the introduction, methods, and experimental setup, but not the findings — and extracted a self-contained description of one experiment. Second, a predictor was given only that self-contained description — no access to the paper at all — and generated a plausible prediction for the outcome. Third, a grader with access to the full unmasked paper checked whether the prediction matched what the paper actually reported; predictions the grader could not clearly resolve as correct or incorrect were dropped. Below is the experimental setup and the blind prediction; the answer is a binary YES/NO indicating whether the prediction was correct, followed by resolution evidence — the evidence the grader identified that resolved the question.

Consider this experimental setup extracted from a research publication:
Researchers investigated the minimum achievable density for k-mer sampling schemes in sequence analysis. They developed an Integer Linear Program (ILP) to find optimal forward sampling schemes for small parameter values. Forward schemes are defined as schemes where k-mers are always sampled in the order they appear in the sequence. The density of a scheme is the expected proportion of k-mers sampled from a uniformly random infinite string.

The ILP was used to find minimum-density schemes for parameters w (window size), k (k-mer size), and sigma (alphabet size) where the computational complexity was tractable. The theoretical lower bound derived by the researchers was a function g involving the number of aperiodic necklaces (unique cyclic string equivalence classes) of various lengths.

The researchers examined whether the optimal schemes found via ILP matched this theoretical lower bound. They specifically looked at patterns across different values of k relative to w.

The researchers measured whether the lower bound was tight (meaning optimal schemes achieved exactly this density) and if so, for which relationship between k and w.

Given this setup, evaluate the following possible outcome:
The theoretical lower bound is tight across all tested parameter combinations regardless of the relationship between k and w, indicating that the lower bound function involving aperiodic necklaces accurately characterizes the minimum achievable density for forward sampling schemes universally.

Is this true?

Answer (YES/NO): NO